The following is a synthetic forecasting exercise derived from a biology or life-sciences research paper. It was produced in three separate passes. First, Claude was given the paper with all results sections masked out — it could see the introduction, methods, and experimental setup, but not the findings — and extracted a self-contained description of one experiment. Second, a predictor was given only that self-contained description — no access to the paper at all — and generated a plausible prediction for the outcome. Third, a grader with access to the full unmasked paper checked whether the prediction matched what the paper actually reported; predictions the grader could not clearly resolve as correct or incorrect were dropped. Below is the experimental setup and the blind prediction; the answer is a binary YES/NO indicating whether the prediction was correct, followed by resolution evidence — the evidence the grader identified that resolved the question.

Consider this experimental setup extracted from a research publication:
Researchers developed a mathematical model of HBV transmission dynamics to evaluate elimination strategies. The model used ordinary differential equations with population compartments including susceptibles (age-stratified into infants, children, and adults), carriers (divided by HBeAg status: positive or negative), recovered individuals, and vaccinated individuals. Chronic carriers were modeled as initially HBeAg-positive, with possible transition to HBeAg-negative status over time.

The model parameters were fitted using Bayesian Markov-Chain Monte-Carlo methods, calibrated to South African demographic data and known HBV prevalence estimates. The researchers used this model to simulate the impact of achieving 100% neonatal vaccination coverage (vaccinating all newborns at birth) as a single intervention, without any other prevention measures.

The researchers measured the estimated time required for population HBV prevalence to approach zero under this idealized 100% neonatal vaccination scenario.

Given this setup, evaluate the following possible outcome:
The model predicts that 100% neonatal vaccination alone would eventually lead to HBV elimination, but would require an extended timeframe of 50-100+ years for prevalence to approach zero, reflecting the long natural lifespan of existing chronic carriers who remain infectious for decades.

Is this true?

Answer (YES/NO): NO